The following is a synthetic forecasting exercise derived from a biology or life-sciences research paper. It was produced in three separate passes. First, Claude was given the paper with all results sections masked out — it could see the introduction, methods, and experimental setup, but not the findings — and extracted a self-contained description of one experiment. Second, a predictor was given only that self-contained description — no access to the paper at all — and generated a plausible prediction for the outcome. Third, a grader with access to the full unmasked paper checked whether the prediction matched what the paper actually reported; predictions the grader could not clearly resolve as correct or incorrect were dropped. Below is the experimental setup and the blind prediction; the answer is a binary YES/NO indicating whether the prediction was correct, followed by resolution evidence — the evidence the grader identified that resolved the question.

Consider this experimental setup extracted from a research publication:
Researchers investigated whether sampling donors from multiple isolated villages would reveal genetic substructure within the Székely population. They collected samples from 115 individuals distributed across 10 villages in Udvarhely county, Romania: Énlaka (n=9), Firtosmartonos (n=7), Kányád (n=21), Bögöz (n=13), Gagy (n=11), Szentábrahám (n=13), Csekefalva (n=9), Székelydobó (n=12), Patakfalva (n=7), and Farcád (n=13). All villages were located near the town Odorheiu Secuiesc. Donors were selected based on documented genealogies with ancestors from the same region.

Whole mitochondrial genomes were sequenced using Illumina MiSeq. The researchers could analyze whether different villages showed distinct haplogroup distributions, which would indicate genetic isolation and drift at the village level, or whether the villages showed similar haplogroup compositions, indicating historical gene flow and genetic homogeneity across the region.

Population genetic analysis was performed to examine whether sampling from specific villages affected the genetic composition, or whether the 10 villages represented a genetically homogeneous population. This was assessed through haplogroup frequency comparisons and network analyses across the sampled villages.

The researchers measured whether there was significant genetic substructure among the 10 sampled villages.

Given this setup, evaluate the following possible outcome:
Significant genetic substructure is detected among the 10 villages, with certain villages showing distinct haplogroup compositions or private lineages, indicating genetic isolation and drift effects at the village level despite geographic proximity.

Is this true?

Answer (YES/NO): NO